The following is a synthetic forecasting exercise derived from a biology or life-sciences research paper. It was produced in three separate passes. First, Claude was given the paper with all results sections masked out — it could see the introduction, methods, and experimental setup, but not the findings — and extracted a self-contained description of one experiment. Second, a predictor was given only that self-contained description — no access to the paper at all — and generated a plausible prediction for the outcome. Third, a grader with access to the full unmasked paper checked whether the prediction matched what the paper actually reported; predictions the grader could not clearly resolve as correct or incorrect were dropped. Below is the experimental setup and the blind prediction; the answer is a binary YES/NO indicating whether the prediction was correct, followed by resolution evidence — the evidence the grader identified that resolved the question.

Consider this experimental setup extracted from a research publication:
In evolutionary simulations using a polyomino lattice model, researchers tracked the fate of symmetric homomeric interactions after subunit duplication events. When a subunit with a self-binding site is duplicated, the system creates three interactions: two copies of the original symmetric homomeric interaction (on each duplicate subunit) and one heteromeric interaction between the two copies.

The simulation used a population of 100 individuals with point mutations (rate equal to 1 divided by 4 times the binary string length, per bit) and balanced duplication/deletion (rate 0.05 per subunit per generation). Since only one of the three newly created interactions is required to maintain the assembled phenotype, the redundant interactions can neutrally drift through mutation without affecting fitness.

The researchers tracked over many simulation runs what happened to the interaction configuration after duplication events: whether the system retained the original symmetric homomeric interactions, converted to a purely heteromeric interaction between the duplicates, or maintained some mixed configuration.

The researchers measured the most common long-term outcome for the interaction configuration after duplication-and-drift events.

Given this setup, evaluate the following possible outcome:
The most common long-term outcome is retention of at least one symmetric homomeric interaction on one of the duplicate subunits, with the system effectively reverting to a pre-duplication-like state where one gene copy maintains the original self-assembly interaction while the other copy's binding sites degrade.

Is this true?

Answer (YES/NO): NO